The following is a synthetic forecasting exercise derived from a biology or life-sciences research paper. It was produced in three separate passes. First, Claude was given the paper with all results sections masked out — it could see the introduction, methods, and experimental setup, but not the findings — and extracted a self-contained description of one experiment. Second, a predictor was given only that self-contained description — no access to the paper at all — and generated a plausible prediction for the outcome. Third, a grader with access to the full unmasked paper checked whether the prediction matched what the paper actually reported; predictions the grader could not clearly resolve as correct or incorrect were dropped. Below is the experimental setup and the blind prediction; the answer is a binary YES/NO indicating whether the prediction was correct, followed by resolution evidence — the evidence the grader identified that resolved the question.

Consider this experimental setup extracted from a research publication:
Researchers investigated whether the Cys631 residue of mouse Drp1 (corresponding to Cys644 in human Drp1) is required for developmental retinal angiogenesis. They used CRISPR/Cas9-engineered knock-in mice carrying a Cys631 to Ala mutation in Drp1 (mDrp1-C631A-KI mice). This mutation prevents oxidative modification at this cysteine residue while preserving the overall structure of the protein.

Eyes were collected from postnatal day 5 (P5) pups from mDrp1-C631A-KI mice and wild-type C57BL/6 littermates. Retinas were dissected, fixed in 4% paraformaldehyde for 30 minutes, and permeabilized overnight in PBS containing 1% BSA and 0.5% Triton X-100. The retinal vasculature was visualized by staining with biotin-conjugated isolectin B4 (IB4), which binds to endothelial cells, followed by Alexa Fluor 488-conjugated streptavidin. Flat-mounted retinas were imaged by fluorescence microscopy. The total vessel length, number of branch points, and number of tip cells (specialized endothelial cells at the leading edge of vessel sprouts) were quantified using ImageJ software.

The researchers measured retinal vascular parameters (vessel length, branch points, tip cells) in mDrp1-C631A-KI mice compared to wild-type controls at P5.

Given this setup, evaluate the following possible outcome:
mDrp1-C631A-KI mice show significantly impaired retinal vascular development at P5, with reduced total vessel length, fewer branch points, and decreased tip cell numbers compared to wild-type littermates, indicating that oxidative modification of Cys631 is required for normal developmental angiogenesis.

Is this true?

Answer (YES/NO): YES